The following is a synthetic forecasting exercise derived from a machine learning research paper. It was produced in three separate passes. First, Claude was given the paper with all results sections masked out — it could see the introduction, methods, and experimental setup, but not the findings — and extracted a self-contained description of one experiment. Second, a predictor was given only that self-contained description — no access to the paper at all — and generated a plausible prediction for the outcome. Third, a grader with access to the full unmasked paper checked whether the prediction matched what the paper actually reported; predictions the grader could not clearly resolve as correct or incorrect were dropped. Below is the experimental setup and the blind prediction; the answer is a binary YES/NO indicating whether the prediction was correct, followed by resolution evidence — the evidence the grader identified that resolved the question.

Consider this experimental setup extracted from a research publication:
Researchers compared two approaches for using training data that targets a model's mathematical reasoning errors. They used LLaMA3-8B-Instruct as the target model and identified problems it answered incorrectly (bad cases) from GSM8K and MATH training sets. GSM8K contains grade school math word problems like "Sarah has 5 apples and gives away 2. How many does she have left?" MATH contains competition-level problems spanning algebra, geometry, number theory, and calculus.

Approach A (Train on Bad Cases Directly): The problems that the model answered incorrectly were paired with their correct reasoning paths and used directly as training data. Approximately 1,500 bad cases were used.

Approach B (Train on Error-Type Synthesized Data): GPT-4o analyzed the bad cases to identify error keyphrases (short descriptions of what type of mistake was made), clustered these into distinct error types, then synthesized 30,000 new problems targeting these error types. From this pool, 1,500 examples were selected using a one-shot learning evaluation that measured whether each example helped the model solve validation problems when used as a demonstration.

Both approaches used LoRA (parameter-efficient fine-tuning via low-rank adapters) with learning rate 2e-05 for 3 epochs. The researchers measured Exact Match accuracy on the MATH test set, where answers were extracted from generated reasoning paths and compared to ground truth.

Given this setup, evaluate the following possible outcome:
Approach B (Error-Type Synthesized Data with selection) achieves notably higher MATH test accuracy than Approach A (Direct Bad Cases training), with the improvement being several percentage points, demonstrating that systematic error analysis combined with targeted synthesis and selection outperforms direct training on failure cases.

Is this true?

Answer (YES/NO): YES